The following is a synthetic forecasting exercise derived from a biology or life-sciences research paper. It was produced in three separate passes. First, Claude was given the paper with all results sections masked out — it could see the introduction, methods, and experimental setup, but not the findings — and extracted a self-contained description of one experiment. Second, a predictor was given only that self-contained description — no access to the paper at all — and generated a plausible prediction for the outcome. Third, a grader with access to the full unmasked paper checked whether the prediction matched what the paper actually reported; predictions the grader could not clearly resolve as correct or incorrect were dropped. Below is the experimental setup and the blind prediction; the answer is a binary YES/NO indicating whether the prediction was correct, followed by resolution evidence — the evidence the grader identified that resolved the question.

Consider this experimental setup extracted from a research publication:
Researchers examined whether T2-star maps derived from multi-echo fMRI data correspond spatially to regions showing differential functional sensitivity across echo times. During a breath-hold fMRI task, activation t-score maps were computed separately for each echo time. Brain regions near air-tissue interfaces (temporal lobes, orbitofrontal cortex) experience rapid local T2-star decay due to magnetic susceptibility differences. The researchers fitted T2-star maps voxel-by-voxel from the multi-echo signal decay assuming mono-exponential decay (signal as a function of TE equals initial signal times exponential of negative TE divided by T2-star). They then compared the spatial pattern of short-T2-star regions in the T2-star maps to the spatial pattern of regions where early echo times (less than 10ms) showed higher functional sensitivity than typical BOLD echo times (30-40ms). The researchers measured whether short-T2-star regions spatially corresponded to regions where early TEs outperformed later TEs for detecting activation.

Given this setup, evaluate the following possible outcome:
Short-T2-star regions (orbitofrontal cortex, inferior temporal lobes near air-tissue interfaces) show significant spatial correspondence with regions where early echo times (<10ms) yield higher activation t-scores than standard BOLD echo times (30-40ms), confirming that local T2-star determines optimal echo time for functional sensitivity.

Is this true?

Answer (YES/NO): YES